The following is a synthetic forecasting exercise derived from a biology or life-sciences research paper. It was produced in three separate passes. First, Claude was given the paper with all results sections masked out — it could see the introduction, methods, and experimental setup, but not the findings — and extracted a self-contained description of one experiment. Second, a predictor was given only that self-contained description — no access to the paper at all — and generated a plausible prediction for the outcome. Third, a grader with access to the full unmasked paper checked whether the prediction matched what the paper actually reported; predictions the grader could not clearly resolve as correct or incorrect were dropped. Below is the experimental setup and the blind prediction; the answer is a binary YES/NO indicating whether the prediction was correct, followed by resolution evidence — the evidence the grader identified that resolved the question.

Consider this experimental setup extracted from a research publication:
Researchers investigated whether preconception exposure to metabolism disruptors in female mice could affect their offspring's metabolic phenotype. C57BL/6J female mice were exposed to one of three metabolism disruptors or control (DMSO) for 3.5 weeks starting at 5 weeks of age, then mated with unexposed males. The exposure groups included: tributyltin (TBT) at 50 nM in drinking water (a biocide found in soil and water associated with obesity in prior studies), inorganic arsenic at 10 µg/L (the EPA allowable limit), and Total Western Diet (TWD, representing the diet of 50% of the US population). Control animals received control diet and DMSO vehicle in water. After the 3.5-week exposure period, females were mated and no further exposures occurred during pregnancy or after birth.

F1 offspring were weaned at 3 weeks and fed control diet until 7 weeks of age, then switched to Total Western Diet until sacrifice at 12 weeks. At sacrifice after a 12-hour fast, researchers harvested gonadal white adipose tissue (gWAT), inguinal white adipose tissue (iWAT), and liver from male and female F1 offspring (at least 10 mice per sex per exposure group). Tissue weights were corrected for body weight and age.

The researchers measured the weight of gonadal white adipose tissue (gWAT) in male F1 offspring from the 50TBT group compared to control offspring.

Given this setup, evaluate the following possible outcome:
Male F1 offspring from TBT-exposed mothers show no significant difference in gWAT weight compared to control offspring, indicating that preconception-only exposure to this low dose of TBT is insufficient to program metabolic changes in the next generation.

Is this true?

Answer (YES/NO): YES